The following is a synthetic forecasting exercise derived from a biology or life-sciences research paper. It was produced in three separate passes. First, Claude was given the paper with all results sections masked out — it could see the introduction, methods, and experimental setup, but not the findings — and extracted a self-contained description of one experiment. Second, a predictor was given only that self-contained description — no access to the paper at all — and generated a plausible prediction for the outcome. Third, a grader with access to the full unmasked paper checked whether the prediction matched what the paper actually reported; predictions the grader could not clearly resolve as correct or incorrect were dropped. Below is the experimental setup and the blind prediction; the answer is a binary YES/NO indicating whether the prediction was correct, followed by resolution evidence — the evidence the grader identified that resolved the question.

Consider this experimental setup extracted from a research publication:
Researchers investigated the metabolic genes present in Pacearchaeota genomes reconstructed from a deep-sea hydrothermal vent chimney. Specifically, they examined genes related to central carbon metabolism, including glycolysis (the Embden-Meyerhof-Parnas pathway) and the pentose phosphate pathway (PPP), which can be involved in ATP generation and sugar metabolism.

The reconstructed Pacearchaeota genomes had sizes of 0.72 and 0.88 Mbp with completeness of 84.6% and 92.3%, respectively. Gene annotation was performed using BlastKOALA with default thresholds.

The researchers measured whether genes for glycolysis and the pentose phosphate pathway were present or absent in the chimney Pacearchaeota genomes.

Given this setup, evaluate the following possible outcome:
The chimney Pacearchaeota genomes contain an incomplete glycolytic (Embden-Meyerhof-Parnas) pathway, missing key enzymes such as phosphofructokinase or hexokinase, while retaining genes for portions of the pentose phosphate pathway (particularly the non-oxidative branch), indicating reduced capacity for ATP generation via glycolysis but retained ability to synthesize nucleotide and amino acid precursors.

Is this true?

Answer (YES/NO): NO